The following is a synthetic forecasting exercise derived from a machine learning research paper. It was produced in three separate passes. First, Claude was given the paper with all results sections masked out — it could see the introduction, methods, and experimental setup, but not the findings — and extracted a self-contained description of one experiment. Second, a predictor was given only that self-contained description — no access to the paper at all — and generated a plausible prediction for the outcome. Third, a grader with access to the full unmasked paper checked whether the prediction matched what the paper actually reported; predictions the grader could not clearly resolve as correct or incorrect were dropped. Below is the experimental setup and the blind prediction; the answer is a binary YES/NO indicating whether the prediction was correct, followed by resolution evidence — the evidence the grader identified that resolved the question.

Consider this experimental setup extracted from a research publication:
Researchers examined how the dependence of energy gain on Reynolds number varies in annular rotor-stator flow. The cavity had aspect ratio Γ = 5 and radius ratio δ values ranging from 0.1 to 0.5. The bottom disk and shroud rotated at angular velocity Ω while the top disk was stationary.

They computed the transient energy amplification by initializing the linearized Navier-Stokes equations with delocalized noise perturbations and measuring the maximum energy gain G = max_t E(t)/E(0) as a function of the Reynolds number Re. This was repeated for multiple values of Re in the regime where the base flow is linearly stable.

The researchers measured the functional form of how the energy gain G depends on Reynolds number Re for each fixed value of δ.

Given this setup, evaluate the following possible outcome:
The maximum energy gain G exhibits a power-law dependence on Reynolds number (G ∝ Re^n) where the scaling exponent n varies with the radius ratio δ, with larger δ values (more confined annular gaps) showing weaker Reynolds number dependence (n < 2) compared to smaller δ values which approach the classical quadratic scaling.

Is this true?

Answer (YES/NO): NO